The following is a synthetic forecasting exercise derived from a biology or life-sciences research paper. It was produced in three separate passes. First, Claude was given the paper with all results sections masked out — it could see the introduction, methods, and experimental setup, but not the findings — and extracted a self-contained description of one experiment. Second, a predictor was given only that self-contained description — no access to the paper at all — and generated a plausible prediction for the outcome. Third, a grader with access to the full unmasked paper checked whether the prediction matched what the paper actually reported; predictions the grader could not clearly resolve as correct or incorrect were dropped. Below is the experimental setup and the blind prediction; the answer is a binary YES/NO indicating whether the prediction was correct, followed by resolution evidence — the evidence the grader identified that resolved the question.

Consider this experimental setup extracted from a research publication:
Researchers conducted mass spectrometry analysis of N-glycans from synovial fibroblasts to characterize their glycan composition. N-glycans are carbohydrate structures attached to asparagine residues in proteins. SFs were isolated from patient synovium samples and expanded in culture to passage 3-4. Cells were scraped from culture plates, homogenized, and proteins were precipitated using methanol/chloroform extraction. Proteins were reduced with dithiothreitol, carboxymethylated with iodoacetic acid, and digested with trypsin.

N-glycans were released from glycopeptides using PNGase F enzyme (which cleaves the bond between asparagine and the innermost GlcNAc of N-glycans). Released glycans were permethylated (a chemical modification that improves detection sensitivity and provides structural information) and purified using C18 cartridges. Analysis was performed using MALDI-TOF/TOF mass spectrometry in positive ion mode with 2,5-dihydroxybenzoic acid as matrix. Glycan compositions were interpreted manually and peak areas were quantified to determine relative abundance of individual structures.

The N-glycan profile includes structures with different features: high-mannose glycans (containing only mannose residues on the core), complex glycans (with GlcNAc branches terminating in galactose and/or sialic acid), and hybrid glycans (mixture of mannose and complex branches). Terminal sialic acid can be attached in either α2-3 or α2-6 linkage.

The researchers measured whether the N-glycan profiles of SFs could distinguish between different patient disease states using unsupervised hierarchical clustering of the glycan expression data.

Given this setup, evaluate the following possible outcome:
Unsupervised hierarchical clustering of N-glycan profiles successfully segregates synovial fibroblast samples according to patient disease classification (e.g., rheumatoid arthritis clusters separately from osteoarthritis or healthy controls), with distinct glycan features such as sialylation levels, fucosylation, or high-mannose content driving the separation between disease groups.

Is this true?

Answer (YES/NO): NO